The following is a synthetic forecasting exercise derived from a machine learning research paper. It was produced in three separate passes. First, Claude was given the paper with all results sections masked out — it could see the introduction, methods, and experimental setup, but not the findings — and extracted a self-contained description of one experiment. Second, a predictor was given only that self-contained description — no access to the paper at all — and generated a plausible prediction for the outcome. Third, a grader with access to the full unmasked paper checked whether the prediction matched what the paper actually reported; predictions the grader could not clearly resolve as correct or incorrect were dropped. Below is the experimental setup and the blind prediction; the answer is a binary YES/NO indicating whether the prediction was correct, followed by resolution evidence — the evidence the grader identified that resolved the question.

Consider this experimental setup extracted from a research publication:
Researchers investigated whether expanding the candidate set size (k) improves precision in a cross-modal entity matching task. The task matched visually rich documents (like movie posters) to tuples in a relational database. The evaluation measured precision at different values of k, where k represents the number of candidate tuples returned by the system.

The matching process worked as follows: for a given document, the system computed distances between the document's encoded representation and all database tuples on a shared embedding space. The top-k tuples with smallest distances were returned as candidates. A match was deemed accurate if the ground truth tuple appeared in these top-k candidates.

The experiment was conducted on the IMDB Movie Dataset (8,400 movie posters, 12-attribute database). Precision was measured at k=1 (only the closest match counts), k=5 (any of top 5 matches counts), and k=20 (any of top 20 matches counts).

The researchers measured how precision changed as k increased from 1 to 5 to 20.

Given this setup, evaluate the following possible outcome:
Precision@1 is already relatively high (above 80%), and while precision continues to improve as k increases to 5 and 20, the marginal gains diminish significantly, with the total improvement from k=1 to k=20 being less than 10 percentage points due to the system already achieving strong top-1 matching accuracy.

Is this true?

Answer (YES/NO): NO